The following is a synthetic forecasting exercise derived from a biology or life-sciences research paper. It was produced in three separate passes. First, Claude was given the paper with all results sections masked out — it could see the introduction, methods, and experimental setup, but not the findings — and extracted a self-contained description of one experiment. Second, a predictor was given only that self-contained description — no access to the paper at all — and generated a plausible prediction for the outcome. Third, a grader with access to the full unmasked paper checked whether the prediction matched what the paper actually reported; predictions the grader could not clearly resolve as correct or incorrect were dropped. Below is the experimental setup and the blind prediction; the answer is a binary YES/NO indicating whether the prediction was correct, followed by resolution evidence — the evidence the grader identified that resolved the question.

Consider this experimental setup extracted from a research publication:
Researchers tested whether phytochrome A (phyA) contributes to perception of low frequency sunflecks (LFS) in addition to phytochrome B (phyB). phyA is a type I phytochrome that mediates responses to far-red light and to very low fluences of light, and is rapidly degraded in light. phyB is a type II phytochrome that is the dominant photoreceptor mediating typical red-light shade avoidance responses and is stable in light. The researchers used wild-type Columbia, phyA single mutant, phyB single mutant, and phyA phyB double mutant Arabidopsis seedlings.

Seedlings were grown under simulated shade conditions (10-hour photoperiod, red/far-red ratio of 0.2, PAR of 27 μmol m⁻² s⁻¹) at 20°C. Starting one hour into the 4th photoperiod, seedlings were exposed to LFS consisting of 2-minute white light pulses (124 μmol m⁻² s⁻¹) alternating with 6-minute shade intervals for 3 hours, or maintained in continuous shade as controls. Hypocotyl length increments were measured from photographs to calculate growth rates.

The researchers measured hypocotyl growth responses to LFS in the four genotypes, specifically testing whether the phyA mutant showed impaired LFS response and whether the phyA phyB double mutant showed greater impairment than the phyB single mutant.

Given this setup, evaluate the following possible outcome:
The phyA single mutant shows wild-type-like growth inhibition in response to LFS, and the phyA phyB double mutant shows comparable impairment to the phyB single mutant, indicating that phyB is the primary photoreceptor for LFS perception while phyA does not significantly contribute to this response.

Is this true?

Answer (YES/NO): YES